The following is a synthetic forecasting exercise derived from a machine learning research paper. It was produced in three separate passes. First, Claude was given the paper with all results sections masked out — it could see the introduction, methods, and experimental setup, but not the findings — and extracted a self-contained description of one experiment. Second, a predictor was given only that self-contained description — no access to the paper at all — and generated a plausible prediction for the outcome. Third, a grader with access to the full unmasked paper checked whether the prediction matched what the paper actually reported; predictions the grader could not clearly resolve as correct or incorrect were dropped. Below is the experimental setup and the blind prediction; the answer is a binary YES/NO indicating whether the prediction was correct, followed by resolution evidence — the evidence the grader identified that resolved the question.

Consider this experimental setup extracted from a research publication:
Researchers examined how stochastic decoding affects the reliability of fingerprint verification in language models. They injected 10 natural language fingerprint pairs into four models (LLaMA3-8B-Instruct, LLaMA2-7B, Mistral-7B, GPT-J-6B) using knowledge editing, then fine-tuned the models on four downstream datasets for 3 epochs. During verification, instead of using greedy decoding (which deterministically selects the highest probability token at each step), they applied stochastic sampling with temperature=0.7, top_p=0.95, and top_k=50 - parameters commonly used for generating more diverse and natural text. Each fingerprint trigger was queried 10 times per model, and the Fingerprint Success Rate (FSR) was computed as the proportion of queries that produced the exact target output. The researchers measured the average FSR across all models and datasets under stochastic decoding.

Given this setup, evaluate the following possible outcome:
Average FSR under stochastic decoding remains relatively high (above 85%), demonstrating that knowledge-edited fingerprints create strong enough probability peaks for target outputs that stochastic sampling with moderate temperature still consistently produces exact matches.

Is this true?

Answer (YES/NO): YES